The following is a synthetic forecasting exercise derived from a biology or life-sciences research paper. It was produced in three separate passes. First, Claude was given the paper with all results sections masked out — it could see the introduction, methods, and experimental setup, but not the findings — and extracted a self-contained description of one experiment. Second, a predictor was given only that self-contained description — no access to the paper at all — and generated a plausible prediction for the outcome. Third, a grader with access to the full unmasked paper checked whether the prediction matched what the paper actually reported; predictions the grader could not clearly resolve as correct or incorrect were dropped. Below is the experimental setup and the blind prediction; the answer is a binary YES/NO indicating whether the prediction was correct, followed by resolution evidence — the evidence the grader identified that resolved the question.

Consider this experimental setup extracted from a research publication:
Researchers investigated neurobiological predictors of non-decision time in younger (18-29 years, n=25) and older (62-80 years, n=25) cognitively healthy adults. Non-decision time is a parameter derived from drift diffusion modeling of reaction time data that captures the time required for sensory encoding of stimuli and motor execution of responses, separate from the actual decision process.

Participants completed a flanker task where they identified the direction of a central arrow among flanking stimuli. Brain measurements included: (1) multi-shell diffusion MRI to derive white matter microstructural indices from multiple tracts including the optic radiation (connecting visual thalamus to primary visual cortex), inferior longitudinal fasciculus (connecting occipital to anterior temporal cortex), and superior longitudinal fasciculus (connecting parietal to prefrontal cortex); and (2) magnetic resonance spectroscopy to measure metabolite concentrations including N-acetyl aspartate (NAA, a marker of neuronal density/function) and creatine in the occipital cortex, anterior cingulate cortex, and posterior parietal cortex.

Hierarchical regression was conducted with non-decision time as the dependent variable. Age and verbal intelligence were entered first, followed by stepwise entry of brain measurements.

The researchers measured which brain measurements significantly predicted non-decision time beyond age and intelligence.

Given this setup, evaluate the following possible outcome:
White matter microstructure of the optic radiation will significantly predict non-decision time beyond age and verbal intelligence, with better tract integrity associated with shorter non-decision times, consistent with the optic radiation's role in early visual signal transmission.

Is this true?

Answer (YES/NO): NO